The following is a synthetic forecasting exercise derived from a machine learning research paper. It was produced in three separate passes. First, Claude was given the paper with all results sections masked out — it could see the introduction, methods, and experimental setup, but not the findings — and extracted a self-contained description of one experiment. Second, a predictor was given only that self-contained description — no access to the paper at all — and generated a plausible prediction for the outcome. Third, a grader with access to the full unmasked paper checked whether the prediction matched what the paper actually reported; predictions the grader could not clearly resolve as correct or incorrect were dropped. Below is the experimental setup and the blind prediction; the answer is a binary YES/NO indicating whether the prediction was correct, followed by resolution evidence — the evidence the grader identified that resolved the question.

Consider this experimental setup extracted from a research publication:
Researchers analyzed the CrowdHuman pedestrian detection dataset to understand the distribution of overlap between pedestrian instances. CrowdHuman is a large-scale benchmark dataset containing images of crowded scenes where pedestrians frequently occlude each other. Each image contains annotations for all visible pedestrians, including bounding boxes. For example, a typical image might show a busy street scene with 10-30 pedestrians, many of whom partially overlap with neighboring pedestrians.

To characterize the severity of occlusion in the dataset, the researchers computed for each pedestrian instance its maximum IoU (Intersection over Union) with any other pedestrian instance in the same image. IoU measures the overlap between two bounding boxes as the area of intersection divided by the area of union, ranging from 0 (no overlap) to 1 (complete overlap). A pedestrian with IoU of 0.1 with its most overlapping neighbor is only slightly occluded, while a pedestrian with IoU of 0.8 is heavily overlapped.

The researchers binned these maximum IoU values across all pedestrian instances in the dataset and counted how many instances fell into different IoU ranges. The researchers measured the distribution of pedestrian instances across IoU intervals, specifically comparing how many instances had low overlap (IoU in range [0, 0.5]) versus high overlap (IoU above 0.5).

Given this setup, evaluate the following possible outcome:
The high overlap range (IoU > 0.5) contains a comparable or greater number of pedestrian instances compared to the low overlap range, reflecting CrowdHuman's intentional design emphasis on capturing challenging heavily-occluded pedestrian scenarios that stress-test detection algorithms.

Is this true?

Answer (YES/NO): NO